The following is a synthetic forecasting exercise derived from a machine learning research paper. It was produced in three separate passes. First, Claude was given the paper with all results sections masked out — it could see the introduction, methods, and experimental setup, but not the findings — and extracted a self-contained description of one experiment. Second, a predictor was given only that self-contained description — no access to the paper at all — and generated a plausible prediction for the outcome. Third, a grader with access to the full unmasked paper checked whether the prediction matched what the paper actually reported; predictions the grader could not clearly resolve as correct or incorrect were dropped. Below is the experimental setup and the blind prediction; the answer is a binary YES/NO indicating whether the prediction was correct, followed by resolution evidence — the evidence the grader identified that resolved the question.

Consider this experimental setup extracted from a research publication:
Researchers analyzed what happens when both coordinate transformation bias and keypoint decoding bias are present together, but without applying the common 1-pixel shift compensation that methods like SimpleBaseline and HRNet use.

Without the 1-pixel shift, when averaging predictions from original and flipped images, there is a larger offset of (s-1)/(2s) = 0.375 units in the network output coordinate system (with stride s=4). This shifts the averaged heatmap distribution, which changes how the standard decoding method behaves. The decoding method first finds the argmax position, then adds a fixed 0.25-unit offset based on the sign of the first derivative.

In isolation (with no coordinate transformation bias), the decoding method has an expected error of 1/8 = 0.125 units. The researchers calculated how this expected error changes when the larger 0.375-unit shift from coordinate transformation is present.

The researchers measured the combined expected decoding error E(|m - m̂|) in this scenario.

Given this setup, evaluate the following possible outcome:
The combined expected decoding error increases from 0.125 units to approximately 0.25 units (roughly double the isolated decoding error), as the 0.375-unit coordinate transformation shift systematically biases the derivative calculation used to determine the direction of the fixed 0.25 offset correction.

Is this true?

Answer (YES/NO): NO